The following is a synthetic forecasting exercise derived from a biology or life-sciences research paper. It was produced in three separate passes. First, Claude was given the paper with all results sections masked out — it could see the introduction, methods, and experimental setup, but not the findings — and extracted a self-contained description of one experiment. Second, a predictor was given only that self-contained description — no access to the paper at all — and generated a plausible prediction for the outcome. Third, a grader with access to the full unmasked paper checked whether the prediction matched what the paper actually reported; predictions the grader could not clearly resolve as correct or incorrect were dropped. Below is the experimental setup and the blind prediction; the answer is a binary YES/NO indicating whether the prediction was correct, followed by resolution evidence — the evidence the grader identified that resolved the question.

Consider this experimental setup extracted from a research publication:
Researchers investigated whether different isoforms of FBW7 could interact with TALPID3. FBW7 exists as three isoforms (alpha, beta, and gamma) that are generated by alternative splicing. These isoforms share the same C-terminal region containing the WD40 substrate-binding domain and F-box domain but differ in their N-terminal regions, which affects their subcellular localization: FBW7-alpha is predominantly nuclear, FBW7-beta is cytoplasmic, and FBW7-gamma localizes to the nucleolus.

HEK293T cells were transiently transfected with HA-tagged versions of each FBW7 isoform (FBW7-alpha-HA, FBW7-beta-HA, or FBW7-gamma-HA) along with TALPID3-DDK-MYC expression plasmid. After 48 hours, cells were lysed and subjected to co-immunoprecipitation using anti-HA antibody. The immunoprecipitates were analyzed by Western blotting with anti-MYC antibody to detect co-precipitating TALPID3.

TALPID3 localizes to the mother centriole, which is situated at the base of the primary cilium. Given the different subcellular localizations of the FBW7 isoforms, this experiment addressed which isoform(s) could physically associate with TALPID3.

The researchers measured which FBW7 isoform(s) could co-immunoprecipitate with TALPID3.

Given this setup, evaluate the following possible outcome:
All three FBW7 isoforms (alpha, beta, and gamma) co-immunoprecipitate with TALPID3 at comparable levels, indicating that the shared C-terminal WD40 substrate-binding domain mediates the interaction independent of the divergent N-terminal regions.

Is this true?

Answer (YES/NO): NO